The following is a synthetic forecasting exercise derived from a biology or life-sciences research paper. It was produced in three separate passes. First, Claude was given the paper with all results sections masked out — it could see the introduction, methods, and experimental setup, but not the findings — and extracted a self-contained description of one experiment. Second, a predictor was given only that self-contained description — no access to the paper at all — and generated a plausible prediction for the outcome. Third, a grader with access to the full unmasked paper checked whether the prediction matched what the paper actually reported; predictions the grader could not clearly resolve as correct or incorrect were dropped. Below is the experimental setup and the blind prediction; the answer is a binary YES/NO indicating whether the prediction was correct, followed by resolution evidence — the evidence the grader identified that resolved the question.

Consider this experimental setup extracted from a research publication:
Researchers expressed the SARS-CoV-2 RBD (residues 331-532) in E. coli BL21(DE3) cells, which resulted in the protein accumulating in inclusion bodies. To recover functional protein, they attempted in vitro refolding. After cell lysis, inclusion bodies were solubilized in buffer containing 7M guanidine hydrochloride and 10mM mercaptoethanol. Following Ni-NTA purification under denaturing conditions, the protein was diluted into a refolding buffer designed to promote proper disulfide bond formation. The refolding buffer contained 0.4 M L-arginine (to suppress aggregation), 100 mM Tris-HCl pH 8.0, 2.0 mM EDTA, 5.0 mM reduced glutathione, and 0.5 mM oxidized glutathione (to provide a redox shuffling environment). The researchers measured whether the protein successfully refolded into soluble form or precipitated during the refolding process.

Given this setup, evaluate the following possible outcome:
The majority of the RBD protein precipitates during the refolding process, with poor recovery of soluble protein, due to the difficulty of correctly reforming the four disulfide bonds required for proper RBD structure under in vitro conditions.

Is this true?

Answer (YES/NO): YES